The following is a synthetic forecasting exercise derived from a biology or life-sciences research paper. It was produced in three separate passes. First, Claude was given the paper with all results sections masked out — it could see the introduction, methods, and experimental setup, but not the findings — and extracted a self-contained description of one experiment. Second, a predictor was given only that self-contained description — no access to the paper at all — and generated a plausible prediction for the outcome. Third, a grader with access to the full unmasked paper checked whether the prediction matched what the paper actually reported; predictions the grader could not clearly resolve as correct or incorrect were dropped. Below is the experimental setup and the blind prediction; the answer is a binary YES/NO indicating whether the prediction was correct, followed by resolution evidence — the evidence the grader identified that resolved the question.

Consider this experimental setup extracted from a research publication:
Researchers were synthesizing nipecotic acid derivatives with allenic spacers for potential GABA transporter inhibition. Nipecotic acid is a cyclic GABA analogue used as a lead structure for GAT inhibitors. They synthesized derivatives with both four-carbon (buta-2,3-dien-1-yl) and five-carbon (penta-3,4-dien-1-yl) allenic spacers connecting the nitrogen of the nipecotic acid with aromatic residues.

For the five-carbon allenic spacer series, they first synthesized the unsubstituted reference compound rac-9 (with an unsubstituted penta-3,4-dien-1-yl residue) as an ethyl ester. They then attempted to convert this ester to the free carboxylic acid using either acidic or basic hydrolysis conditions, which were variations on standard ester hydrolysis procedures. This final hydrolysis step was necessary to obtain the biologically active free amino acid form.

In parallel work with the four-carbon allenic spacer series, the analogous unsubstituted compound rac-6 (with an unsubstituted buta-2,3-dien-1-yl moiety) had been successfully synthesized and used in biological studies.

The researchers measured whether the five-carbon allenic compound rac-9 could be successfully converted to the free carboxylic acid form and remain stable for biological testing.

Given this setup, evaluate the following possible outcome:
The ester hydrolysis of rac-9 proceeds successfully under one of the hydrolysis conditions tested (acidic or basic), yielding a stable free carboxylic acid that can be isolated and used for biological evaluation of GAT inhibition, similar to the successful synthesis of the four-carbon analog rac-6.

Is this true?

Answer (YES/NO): NO